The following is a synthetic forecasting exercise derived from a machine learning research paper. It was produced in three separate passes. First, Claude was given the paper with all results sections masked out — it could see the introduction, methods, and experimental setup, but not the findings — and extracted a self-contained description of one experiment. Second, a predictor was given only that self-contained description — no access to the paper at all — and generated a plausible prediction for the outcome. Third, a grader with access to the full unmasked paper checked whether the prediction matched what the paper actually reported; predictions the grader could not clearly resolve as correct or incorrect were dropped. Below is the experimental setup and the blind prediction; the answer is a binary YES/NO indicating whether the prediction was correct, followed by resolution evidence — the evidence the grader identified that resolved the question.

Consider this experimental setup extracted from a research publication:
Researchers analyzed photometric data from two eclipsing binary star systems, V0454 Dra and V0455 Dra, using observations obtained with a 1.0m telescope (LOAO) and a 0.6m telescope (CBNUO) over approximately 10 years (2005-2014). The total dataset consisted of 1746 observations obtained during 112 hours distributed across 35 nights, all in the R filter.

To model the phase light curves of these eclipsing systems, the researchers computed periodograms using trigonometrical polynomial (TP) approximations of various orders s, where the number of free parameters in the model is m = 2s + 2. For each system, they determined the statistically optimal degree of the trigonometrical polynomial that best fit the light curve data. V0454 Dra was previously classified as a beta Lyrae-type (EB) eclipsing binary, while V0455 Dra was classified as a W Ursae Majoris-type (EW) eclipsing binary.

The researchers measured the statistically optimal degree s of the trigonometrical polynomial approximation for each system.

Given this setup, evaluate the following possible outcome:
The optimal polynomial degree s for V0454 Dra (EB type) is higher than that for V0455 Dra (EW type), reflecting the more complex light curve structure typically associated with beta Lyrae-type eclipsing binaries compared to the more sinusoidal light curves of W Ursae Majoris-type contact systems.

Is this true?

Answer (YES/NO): NO